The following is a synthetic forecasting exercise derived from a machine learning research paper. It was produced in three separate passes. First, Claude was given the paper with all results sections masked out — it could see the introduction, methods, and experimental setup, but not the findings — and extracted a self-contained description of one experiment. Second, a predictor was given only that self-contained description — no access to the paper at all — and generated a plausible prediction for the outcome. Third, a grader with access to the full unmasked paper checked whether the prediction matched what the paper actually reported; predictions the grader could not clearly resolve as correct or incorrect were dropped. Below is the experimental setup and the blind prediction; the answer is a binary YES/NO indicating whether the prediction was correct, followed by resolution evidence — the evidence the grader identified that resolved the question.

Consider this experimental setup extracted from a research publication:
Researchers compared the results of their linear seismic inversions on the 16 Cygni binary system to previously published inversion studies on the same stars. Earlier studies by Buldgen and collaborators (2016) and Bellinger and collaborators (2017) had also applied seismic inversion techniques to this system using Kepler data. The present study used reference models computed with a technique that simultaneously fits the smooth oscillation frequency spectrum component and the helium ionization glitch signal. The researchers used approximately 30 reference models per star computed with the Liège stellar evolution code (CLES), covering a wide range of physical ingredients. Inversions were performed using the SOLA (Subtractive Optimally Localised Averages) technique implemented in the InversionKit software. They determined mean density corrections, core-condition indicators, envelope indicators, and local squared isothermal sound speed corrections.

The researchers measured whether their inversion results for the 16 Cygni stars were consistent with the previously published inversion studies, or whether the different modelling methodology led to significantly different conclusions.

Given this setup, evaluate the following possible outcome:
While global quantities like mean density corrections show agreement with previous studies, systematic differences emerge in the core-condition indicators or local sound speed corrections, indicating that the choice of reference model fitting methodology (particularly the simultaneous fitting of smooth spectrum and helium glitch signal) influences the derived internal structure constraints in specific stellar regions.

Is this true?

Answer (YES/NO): NO